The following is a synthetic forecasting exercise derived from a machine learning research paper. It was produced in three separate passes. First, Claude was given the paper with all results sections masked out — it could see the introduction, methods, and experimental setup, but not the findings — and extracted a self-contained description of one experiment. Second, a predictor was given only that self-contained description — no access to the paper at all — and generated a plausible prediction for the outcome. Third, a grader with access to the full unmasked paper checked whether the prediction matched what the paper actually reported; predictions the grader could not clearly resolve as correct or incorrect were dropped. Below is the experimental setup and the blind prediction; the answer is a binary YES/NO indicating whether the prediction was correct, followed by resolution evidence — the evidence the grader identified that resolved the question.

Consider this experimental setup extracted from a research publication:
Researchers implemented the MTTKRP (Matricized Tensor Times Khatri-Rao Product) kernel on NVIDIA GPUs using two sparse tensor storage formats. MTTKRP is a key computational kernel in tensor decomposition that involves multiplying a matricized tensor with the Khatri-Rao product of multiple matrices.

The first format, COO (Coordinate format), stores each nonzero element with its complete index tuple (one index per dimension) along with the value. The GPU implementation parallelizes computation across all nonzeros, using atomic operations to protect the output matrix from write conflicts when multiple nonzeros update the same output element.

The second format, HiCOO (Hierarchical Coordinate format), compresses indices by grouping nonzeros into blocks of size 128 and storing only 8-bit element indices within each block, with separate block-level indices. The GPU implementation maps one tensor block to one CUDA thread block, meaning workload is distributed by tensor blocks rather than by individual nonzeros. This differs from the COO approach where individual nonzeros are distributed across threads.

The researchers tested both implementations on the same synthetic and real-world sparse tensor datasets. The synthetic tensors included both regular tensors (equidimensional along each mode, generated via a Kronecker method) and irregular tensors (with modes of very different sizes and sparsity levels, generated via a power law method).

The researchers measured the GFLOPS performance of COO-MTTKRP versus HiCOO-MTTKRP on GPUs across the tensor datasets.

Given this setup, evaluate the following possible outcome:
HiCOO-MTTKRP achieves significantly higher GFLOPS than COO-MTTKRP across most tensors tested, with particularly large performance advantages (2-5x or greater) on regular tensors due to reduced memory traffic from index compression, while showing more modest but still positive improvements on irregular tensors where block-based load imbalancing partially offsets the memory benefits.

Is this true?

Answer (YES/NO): NO